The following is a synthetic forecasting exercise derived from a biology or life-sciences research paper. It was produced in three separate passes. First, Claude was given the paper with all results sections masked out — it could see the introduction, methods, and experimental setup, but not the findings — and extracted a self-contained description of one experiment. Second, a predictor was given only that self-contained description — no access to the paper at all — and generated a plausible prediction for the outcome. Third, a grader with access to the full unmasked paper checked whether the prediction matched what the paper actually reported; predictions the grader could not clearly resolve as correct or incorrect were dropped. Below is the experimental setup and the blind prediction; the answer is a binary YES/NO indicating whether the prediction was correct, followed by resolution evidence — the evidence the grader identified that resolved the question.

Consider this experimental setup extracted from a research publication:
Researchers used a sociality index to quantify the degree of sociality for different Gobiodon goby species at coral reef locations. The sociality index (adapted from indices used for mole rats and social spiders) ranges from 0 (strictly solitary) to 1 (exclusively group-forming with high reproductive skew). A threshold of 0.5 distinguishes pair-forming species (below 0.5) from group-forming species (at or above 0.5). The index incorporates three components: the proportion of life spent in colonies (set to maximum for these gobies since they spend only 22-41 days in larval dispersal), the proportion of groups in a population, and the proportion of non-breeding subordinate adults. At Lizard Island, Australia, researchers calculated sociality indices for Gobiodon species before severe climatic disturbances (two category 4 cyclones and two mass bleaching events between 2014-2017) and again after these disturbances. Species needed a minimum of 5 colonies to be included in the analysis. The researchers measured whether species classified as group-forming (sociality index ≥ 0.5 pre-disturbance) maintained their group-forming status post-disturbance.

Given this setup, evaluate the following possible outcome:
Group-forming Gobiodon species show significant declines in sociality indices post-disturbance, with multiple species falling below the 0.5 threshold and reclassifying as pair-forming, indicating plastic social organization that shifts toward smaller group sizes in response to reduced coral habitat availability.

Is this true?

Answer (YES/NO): NO